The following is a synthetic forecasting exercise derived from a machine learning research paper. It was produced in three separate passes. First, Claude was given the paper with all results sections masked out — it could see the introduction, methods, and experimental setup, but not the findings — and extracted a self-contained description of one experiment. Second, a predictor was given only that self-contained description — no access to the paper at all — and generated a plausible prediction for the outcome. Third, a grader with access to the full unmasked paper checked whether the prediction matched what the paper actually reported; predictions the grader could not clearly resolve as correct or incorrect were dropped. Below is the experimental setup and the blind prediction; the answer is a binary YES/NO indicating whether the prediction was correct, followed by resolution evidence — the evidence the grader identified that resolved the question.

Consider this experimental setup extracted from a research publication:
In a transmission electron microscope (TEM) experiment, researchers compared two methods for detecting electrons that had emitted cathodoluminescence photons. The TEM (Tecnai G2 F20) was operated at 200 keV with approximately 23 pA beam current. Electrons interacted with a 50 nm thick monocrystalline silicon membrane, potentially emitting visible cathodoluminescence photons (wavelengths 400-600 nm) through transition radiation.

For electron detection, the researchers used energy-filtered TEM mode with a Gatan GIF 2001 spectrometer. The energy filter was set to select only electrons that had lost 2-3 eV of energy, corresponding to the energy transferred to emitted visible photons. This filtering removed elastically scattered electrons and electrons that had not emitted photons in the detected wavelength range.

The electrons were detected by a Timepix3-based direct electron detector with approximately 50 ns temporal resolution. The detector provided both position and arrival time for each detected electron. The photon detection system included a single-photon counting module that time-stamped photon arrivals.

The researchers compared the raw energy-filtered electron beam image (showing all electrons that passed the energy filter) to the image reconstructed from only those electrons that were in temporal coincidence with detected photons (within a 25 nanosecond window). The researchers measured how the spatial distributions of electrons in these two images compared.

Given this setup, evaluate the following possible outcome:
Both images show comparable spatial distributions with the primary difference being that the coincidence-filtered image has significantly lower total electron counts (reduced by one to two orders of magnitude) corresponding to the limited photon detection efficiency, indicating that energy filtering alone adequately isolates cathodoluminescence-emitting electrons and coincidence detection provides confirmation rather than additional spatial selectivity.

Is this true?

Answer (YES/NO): NO